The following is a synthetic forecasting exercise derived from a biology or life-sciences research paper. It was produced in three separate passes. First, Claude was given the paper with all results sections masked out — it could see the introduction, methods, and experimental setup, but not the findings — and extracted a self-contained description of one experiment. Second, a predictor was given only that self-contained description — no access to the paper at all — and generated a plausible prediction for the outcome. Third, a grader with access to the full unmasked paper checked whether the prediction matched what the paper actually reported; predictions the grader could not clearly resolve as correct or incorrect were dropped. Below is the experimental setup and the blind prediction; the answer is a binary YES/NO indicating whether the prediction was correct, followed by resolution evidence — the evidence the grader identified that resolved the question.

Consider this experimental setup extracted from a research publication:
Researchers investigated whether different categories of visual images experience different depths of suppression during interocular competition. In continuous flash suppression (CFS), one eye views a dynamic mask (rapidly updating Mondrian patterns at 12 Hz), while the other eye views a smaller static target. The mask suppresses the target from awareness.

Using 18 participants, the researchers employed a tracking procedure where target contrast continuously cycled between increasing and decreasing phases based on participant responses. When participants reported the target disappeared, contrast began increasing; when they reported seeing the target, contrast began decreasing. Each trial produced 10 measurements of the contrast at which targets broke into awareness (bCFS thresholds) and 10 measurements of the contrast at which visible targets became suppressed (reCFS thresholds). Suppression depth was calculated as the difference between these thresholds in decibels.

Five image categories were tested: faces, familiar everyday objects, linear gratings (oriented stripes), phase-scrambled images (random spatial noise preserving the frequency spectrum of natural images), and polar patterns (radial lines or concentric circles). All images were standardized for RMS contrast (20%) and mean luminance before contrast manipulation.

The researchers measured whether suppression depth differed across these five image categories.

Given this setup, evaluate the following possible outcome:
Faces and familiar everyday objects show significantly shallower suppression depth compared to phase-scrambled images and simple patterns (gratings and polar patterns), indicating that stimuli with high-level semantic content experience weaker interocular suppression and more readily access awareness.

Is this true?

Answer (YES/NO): NO